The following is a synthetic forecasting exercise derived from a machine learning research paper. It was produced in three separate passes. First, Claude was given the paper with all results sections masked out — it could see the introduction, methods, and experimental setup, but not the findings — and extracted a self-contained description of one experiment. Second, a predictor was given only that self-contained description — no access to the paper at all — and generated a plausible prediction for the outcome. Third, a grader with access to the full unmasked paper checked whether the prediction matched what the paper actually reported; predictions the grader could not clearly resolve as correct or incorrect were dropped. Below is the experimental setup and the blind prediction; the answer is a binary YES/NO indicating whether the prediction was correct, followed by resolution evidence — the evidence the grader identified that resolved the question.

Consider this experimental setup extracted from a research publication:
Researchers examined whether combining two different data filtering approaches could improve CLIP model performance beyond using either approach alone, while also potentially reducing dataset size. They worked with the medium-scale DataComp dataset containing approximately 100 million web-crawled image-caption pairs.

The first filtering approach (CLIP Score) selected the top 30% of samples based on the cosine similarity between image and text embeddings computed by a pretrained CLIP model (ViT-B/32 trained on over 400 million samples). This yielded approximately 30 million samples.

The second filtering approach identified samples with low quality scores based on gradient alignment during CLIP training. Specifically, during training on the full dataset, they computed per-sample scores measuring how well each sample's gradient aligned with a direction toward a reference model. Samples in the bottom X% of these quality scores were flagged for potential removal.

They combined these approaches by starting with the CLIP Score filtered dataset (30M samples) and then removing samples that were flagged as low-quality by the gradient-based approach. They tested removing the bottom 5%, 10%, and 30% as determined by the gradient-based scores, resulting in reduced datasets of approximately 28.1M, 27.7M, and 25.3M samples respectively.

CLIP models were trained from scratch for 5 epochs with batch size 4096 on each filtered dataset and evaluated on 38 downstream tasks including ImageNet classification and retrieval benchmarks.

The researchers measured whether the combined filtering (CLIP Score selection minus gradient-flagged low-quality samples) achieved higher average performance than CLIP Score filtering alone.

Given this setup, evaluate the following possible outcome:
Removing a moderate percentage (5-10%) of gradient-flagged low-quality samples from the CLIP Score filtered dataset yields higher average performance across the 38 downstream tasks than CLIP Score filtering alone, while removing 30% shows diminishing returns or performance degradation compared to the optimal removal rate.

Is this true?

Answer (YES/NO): YES